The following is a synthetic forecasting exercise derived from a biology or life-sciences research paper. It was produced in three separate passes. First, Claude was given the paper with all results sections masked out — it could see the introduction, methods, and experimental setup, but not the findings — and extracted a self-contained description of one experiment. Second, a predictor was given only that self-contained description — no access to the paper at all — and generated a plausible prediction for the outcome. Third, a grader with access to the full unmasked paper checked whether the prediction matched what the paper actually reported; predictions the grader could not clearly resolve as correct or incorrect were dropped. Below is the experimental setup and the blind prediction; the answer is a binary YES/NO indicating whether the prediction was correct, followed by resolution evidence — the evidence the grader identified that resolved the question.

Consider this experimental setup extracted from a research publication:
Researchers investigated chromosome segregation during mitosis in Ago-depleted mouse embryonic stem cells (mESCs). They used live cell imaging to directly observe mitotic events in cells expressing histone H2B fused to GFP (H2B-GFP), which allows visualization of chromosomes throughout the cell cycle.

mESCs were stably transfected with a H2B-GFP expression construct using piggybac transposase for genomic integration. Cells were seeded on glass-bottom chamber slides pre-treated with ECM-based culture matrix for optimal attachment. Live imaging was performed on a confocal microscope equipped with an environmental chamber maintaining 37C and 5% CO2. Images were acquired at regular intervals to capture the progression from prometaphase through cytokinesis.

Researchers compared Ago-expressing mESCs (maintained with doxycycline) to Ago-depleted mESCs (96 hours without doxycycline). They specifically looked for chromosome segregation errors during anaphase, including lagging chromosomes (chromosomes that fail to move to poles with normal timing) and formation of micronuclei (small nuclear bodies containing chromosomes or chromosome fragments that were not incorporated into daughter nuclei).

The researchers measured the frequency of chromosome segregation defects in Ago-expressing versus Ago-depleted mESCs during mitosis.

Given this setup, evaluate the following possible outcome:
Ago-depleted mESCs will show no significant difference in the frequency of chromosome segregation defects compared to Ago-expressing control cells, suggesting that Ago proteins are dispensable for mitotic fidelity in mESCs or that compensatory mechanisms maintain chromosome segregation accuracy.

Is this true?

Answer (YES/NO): NO